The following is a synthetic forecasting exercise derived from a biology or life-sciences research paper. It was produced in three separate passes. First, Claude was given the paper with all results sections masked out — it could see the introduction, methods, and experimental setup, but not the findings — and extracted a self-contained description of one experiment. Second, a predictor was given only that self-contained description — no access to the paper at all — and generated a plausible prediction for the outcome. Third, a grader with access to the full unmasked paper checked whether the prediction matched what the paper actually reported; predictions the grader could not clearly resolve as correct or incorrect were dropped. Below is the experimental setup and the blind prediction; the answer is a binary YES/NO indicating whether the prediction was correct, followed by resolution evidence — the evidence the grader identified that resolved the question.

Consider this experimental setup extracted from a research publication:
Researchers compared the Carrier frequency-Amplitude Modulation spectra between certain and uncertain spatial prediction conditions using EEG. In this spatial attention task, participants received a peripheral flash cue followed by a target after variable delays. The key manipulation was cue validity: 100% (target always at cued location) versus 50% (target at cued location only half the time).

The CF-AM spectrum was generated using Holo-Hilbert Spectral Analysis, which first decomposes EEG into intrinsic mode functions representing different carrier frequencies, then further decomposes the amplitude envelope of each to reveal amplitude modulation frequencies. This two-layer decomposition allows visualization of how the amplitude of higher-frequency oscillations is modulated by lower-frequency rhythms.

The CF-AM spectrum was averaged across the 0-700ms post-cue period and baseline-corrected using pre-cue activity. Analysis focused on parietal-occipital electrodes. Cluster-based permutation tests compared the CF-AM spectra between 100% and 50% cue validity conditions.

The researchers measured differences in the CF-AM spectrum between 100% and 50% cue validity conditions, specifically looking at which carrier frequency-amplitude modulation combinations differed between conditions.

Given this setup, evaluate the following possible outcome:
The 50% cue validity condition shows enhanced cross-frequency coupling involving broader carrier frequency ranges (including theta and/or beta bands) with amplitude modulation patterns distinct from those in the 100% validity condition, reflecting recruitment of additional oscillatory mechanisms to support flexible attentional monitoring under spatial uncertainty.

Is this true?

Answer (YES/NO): NO